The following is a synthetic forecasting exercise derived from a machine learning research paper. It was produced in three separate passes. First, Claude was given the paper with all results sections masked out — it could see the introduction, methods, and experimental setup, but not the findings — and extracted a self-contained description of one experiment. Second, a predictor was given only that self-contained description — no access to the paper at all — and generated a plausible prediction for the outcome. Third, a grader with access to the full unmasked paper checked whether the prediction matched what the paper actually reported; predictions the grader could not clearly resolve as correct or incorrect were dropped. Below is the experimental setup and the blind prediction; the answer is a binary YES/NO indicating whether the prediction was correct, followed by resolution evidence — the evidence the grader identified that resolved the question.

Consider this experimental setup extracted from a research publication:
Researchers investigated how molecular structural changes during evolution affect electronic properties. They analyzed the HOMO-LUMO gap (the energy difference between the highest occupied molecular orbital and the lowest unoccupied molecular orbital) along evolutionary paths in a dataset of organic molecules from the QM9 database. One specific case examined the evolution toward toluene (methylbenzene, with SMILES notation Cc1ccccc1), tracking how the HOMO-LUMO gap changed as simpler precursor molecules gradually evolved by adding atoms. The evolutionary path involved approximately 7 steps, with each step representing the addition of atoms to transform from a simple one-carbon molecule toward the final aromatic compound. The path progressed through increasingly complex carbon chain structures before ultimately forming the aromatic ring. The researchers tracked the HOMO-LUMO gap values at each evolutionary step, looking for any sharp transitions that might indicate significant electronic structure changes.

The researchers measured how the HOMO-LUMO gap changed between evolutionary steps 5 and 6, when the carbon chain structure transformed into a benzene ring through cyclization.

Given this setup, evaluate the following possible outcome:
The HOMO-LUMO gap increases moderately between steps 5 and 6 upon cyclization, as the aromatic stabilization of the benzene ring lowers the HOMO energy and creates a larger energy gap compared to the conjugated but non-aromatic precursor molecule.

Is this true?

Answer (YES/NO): NO